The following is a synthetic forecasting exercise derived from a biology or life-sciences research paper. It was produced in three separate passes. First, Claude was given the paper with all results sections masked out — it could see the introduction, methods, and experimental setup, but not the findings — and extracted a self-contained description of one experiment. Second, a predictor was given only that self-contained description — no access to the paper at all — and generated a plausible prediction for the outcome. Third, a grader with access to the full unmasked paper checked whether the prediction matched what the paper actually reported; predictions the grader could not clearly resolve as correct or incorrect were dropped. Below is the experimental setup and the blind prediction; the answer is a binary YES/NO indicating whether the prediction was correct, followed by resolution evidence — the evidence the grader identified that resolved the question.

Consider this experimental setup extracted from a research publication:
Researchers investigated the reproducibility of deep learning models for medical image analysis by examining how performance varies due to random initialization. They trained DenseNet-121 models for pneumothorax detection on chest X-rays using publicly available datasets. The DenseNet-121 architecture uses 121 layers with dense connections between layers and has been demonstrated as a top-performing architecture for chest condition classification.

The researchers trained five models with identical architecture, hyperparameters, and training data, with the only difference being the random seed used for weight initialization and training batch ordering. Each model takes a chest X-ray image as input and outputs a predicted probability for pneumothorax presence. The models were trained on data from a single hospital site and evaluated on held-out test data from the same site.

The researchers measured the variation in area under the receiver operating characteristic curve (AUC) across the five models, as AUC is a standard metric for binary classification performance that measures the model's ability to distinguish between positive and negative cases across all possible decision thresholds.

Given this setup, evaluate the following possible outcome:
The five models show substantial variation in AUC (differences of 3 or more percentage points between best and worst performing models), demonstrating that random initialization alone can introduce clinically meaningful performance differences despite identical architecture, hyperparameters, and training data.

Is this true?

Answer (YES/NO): YES